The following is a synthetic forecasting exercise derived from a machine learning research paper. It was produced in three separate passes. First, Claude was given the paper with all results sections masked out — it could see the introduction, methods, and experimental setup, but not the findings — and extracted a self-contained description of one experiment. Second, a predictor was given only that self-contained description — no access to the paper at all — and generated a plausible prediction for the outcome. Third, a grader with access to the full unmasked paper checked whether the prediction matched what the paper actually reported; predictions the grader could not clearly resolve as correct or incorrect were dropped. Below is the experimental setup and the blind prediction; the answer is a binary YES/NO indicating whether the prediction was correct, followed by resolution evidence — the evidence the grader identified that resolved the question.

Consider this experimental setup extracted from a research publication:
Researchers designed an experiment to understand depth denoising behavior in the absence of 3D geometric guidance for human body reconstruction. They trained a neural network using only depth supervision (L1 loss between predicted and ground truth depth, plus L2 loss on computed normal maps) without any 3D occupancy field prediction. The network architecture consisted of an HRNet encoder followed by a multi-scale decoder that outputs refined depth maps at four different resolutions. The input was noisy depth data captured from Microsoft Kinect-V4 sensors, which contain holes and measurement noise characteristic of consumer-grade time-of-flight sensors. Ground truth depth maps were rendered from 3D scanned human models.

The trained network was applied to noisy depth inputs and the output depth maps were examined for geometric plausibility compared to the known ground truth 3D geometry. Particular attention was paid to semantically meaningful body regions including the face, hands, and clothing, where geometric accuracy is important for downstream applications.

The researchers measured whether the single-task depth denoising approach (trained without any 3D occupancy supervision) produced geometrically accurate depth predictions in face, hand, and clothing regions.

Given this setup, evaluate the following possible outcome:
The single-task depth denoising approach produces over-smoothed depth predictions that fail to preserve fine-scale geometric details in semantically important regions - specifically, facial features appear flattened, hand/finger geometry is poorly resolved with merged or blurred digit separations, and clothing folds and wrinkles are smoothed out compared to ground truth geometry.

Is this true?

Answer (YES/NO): NO